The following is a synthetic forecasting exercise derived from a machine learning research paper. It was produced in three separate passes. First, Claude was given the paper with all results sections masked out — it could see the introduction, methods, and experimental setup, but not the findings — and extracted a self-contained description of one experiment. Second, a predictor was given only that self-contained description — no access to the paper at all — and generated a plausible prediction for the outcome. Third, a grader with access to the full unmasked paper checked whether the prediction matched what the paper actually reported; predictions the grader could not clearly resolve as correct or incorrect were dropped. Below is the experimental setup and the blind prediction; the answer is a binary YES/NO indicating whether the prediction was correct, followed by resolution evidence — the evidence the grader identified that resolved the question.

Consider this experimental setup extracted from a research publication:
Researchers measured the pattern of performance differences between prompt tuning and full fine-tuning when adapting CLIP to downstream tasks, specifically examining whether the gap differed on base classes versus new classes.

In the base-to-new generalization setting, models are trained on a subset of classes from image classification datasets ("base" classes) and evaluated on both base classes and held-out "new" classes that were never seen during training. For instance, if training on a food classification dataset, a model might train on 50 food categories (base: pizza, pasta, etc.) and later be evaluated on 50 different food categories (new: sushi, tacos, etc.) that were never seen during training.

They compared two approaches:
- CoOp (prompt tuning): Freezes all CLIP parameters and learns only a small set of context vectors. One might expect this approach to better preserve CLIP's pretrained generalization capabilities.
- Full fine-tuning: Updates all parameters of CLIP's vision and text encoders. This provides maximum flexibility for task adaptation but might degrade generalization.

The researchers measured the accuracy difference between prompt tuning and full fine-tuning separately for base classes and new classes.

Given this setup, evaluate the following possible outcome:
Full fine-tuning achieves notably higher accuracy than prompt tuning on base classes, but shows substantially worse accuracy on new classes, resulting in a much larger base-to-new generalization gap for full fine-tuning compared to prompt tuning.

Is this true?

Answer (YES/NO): NO